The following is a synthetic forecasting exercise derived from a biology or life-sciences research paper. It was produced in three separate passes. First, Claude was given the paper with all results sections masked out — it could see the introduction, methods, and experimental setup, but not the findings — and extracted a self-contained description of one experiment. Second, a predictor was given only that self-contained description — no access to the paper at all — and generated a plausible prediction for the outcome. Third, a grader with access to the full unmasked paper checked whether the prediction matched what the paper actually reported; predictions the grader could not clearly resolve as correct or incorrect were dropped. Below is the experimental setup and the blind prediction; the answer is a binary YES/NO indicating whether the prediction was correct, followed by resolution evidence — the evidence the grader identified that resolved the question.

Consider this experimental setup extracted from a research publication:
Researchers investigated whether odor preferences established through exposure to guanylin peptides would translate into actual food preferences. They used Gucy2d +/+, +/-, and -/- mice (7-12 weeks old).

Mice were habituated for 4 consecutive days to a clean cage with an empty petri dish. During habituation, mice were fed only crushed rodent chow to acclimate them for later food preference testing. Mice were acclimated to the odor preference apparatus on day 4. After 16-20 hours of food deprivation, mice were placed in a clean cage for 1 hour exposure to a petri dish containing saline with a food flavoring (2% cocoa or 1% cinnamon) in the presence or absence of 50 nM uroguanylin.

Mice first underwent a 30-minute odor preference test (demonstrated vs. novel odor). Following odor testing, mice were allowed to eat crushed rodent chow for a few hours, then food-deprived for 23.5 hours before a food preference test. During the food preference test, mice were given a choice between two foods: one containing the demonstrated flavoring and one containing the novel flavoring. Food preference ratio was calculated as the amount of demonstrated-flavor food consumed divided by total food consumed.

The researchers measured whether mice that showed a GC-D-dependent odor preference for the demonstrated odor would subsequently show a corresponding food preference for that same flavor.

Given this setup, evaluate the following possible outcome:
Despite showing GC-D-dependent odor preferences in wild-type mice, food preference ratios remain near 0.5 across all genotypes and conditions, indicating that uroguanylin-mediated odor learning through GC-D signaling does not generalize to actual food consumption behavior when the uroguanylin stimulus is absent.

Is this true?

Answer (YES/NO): NO